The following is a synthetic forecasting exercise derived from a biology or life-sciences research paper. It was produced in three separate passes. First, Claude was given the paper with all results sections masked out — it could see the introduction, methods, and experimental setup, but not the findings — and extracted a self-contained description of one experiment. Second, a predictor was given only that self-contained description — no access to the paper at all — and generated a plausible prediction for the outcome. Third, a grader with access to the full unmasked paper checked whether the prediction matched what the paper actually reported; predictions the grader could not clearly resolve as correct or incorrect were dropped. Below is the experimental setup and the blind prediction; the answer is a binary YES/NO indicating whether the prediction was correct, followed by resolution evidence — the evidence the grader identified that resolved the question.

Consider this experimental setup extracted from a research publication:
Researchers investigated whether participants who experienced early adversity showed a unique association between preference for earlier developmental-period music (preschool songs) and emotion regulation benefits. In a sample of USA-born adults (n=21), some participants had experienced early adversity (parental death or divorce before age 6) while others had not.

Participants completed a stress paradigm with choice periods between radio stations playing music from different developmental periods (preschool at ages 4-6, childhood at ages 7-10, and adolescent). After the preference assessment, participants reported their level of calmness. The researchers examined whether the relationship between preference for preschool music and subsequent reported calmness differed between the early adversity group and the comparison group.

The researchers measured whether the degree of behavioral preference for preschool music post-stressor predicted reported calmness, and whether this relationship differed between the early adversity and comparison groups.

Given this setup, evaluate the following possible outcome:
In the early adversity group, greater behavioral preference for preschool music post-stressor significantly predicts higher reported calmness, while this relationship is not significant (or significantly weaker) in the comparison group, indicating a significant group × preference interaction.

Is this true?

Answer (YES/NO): YES